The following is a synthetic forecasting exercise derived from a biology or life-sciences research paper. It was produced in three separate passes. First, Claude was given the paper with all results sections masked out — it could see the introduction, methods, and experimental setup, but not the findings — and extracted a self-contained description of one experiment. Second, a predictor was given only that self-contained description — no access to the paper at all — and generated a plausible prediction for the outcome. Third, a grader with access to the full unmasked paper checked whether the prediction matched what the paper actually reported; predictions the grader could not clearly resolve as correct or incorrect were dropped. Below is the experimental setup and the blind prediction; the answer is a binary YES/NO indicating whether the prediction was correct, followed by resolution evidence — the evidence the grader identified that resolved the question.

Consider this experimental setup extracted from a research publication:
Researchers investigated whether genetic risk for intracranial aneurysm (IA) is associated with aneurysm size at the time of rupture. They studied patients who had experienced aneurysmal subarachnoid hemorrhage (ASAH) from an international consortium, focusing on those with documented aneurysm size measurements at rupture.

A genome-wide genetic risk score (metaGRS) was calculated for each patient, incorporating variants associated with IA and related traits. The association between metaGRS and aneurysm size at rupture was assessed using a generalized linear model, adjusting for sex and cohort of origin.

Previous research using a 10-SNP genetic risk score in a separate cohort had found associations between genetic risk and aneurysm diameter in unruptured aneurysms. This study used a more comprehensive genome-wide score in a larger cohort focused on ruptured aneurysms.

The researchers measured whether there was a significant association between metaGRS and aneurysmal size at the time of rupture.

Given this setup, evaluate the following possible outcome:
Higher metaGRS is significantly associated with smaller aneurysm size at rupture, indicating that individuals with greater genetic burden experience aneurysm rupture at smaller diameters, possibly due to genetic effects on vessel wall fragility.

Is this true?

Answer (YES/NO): NO